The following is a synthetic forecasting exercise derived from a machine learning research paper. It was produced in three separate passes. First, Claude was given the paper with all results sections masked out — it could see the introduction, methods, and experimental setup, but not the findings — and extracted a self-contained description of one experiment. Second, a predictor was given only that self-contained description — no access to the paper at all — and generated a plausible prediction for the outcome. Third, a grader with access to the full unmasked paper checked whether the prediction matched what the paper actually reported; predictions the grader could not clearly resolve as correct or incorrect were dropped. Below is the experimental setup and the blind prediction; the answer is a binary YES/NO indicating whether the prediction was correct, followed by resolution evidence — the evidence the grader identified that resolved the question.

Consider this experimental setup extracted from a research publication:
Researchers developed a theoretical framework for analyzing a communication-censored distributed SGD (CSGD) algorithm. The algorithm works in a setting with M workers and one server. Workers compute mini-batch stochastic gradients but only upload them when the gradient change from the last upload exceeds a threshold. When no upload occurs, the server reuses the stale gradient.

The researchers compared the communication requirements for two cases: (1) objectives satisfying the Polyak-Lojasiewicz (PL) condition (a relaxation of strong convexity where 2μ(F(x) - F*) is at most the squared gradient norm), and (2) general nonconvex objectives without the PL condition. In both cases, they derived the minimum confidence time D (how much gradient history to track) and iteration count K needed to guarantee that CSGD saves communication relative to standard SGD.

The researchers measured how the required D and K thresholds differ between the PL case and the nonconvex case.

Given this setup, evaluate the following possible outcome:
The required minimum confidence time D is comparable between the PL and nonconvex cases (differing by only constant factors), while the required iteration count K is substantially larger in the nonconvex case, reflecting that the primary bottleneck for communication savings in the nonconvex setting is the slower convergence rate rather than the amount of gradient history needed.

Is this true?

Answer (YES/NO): YES